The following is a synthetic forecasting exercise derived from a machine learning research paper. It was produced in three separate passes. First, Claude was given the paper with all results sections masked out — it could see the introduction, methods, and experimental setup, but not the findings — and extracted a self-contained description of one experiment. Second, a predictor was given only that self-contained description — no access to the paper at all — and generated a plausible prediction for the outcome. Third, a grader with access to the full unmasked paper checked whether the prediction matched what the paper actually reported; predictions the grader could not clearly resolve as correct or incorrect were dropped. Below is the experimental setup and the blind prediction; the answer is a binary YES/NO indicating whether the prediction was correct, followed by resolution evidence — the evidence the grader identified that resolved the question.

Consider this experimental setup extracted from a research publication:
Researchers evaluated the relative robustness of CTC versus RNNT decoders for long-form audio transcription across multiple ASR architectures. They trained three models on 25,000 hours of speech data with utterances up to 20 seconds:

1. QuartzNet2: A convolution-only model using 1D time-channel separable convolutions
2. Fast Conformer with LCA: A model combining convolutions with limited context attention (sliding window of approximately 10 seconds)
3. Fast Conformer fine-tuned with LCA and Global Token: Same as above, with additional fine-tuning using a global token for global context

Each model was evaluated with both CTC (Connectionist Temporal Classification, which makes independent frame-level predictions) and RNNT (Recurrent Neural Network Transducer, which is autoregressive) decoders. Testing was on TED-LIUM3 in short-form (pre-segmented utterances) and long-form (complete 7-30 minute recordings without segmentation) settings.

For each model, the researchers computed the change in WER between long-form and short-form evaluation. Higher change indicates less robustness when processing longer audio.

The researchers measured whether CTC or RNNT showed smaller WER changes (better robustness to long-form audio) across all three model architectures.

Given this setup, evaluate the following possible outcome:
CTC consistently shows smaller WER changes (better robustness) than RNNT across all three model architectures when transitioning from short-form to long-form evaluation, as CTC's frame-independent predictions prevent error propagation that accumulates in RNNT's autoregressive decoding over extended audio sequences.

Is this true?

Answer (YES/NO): YES